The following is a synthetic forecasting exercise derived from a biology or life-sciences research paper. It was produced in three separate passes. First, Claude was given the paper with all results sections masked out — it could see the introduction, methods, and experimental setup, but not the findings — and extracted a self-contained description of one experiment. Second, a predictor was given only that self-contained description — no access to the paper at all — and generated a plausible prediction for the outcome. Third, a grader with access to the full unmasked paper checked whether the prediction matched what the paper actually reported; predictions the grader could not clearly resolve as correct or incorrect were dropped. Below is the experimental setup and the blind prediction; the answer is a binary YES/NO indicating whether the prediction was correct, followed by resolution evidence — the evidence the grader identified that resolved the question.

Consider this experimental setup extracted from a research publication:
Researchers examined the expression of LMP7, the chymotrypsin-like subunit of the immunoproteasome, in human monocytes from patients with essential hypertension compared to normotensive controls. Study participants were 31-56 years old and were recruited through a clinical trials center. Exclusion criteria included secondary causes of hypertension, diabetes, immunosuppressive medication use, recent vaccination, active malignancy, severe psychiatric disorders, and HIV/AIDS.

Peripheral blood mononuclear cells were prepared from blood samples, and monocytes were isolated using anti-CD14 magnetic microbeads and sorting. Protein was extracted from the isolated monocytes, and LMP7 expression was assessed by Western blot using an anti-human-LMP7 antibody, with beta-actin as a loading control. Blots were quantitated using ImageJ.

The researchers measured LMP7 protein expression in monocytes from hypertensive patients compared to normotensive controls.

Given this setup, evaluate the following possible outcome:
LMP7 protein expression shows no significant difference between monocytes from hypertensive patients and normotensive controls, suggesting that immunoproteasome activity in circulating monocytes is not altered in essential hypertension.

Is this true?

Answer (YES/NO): NO